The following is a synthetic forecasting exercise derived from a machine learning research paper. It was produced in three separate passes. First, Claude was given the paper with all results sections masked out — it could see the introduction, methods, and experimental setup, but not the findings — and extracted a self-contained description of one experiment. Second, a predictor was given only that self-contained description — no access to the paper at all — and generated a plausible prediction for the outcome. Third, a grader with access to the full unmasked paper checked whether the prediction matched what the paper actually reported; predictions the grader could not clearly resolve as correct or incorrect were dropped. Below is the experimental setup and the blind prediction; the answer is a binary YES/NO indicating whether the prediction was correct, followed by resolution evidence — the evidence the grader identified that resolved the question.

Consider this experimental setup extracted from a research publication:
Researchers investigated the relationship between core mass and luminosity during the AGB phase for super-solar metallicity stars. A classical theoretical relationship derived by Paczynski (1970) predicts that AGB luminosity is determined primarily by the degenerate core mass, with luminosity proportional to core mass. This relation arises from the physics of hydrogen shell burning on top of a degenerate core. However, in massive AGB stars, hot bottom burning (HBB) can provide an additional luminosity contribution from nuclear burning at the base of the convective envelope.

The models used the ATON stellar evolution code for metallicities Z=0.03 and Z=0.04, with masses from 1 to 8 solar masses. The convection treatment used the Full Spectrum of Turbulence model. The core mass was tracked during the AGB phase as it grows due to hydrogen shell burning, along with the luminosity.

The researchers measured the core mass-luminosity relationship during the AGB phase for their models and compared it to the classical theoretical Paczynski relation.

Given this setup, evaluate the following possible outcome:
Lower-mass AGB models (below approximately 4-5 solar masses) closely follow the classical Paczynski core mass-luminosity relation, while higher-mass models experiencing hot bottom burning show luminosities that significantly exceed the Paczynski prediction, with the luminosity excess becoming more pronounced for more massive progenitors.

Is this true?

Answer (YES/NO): YES